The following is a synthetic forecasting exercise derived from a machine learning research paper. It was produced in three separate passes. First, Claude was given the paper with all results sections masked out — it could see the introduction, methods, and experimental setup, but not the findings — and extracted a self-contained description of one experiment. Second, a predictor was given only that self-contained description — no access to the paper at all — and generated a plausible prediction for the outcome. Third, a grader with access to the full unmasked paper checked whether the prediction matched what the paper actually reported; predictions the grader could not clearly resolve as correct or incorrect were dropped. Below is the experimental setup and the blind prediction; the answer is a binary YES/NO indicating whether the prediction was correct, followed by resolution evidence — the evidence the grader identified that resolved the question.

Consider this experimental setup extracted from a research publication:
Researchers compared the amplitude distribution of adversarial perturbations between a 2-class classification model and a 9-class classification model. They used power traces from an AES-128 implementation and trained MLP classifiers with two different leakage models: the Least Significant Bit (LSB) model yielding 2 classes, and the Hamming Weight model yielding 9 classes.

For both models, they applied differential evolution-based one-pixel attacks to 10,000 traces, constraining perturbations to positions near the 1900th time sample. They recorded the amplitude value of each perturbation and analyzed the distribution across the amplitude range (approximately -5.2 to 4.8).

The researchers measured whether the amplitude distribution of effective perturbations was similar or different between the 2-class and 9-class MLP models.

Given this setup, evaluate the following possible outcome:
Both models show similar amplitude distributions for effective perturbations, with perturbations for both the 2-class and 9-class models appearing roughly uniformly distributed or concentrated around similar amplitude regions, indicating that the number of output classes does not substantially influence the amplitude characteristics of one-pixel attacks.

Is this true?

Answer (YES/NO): YES